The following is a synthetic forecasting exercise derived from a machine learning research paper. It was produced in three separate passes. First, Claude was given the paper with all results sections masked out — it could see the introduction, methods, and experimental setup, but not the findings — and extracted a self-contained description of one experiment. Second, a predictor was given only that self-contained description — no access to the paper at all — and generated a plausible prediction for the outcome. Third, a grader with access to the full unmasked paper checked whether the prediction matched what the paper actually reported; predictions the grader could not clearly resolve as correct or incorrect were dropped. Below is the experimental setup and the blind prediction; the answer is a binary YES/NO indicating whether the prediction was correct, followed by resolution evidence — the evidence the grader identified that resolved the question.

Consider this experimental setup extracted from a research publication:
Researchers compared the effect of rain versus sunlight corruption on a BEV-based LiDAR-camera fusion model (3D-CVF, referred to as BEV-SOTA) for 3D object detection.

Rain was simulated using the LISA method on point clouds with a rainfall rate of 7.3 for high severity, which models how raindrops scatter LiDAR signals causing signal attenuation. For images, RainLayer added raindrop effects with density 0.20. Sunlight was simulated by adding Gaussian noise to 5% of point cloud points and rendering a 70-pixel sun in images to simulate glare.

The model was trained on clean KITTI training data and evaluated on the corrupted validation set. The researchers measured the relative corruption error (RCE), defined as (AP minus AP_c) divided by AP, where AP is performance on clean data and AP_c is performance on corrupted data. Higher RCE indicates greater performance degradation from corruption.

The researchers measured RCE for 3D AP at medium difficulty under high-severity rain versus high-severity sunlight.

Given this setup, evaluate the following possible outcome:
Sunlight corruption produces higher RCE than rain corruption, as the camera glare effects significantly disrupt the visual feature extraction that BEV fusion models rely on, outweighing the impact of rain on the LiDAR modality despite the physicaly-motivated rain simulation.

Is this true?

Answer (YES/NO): NO